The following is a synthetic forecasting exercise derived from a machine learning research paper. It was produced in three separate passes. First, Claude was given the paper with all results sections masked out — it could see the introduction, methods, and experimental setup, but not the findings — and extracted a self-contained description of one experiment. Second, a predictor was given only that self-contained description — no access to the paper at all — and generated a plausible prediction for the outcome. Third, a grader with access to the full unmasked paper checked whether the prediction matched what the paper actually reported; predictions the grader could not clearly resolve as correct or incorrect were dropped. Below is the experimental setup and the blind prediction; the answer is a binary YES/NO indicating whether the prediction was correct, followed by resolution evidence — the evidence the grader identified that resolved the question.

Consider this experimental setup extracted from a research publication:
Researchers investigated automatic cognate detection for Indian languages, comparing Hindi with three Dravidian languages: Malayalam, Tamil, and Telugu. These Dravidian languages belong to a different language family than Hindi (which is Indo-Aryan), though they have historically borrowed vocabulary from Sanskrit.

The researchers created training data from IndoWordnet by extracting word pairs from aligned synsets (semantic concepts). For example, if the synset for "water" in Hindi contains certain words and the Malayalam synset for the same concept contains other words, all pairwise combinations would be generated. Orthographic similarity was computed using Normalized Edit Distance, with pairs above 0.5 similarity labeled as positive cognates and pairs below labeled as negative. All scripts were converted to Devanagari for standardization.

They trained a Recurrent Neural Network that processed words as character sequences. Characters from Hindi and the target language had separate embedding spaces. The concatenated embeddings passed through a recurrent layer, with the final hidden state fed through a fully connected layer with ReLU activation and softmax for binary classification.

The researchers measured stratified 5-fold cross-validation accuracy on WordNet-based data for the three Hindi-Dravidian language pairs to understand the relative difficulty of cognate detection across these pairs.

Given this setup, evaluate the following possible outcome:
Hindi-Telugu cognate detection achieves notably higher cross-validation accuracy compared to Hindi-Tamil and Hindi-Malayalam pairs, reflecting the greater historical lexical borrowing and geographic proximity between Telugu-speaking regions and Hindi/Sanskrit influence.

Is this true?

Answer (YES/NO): NO